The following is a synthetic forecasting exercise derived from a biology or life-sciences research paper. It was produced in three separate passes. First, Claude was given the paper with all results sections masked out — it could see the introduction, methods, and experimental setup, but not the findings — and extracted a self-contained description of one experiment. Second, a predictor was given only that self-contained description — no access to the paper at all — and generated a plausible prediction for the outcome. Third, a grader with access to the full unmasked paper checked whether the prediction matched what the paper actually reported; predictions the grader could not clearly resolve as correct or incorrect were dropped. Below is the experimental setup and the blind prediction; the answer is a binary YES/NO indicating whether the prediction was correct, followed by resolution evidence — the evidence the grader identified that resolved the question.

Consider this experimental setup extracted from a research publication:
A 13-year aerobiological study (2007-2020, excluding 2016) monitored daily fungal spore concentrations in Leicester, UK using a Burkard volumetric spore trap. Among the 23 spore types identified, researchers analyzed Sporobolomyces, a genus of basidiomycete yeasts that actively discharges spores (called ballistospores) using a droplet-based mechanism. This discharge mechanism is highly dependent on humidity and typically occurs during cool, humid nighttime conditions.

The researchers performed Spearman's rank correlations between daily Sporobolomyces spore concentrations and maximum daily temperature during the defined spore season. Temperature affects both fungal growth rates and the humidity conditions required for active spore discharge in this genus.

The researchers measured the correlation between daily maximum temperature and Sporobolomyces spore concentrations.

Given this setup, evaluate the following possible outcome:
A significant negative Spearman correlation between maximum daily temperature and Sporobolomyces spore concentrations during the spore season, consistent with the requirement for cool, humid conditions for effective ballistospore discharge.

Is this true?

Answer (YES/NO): NO